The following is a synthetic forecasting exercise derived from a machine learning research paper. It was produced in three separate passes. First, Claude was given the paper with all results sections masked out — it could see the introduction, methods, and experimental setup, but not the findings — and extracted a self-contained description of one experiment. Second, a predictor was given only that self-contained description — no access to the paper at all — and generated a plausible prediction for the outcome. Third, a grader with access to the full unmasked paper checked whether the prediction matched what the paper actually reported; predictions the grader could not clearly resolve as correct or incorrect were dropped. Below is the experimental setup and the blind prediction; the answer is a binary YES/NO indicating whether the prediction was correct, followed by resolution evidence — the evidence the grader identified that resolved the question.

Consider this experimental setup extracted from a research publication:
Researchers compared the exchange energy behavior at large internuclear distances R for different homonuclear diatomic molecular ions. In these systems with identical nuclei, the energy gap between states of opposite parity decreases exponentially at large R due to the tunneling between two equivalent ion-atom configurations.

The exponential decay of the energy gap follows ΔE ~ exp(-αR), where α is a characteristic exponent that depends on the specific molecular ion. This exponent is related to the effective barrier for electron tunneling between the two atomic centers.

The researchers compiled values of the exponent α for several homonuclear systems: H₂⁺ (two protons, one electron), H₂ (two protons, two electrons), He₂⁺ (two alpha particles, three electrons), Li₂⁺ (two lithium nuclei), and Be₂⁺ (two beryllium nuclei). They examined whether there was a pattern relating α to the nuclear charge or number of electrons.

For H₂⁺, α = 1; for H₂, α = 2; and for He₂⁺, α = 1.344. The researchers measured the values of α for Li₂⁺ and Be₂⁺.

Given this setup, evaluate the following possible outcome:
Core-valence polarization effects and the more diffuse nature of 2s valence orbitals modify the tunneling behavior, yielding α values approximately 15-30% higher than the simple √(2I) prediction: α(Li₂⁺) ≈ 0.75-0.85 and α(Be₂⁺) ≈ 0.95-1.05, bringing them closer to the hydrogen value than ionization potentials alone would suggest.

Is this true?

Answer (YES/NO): NO